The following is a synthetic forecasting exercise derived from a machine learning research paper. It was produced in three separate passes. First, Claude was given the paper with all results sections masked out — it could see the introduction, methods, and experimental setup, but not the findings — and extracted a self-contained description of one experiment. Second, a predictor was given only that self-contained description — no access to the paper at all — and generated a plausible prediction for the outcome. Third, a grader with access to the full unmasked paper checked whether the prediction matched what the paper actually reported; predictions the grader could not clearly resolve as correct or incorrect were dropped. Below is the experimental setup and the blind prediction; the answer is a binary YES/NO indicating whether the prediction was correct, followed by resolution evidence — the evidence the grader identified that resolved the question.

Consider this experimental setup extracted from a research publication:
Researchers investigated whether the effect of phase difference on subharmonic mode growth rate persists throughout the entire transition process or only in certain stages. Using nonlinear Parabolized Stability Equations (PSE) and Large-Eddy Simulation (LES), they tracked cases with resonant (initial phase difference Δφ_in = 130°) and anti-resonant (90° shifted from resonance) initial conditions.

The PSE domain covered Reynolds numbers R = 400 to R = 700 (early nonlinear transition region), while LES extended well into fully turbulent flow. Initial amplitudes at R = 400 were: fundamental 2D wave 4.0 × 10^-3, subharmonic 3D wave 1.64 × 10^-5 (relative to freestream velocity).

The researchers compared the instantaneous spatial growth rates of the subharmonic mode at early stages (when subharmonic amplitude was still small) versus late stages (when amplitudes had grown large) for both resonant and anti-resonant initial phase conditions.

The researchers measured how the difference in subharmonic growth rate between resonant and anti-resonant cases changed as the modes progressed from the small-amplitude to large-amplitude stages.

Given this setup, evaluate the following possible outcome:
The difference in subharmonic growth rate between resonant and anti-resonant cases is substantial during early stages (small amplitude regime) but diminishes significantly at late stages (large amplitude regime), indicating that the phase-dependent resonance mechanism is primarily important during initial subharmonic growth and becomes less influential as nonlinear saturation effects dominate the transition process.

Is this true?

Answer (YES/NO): YES